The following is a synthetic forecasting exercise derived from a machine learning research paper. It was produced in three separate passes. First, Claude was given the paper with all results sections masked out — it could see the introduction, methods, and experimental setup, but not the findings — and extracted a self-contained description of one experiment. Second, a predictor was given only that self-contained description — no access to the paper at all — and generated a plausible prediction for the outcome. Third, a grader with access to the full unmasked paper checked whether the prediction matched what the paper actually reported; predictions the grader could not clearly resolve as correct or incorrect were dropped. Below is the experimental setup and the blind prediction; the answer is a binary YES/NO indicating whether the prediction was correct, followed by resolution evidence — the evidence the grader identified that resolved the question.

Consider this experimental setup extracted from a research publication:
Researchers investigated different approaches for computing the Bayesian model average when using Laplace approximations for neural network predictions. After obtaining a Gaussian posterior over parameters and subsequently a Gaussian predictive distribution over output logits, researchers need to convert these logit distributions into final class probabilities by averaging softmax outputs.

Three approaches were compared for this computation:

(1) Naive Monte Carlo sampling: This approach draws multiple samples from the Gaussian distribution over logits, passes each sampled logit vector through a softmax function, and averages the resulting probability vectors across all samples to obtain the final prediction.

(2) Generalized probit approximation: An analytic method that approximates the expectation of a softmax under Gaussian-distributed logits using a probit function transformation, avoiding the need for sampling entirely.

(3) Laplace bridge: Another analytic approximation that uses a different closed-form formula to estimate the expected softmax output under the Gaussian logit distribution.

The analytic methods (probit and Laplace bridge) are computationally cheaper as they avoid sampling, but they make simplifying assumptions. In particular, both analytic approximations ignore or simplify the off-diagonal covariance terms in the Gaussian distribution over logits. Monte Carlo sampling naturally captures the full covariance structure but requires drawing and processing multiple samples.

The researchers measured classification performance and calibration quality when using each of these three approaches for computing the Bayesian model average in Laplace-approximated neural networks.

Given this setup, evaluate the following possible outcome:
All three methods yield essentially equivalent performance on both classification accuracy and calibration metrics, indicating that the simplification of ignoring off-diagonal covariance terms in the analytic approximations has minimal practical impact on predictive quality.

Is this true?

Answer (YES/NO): NO